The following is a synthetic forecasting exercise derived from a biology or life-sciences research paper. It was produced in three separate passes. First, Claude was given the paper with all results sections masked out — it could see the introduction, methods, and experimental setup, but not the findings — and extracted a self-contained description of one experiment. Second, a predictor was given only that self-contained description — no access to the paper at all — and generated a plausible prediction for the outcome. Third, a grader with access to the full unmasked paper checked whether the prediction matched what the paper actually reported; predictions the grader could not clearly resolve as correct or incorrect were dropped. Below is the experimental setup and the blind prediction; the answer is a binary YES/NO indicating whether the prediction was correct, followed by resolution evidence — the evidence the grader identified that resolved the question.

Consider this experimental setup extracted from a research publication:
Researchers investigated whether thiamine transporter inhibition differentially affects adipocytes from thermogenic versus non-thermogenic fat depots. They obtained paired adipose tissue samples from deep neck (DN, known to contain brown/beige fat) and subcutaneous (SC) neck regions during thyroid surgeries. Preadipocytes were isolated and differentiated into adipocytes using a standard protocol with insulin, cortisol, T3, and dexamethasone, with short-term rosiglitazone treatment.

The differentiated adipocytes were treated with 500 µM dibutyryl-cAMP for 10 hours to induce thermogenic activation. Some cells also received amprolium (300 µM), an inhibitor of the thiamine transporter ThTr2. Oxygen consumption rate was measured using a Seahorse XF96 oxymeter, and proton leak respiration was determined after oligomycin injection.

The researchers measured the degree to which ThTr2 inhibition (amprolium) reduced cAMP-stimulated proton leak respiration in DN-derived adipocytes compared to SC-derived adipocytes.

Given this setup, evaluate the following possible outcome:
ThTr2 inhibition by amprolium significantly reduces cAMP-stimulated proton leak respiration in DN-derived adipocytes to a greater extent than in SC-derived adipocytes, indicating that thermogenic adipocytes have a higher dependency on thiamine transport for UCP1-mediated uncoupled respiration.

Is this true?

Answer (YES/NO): NO